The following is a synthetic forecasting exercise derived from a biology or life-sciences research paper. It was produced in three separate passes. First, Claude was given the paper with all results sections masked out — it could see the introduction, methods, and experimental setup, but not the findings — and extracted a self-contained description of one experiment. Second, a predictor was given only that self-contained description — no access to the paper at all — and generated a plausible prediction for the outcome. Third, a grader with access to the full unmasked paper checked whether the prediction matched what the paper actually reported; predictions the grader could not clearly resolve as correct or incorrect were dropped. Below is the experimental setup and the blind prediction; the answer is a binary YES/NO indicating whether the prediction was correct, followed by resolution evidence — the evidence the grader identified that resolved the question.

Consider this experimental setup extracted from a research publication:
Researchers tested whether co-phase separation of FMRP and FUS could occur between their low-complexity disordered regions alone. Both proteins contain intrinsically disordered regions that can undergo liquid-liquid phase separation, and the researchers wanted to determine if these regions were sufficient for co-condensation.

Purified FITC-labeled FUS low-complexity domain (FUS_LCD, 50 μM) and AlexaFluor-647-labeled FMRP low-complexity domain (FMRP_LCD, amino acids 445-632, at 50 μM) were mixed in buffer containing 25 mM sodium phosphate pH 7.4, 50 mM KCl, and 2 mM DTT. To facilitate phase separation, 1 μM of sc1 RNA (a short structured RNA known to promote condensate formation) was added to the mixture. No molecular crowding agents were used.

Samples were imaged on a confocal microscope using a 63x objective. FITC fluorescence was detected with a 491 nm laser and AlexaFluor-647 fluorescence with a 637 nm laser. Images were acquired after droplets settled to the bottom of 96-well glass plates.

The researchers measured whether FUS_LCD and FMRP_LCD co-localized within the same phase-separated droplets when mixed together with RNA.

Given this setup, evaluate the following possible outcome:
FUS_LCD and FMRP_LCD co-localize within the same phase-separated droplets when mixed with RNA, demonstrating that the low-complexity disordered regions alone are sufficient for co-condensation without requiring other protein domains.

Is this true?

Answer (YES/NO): YES